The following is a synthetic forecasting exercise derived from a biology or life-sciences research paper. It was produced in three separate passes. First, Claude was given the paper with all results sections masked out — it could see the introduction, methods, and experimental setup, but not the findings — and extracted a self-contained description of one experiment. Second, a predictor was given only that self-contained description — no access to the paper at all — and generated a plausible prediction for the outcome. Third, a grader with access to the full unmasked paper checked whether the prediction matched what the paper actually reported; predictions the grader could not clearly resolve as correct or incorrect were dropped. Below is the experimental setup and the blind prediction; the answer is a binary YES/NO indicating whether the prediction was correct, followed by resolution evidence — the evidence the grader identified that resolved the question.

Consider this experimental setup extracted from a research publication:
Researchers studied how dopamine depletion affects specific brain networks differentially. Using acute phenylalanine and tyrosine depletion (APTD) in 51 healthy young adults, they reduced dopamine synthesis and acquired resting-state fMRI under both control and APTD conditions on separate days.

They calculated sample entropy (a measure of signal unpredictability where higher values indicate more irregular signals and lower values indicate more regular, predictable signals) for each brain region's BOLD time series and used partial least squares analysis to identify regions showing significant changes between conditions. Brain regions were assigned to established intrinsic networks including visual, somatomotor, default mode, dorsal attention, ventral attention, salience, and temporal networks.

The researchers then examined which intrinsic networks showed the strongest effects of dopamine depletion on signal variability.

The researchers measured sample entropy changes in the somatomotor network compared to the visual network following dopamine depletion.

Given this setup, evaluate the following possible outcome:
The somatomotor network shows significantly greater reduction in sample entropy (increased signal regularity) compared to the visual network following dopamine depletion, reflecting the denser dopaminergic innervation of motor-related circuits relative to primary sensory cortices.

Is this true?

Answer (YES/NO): NO